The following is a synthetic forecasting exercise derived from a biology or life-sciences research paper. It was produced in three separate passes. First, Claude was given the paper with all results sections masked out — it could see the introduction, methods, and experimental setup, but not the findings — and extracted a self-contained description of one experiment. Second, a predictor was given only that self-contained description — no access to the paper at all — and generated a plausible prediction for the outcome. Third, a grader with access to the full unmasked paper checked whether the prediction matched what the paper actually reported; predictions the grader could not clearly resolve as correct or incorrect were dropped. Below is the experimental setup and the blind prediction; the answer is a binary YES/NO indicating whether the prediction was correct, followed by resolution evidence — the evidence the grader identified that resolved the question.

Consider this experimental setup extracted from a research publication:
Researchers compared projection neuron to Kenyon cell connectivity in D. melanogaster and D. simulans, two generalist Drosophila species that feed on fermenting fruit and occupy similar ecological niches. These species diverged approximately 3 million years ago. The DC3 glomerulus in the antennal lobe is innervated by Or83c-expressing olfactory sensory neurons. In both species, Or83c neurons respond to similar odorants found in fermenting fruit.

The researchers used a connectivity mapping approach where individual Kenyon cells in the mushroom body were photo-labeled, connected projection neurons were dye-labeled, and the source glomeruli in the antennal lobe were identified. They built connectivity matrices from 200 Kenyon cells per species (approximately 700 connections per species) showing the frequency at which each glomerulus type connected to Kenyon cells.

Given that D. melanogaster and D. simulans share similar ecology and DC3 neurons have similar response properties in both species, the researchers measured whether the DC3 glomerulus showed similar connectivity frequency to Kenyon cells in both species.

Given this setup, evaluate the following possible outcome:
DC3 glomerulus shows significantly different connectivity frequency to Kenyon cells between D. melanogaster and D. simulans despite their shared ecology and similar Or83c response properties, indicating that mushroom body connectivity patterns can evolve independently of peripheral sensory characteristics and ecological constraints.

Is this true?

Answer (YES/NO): NO